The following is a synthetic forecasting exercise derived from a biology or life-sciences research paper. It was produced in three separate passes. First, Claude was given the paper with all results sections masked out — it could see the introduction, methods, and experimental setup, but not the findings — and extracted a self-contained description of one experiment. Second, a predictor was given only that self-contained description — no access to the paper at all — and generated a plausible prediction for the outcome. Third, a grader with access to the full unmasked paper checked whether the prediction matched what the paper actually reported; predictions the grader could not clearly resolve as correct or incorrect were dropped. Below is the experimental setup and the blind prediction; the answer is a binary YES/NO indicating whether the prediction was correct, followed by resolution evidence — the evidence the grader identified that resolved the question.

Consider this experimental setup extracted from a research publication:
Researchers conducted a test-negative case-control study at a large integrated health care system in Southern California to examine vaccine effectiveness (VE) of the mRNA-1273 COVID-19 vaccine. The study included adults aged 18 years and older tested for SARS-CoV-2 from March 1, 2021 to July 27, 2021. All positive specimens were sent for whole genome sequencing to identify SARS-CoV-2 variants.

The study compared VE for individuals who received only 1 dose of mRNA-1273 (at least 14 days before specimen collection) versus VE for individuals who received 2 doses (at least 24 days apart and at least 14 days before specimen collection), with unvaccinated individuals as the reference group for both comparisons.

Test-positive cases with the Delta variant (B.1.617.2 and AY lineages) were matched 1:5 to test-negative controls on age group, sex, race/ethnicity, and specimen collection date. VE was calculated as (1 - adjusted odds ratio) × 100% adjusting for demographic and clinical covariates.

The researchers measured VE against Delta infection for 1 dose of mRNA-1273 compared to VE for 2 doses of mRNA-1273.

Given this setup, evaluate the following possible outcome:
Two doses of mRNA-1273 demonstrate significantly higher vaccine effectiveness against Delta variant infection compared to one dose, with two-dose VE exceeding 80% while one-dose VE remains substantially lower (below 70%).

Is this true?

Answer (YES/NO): NO